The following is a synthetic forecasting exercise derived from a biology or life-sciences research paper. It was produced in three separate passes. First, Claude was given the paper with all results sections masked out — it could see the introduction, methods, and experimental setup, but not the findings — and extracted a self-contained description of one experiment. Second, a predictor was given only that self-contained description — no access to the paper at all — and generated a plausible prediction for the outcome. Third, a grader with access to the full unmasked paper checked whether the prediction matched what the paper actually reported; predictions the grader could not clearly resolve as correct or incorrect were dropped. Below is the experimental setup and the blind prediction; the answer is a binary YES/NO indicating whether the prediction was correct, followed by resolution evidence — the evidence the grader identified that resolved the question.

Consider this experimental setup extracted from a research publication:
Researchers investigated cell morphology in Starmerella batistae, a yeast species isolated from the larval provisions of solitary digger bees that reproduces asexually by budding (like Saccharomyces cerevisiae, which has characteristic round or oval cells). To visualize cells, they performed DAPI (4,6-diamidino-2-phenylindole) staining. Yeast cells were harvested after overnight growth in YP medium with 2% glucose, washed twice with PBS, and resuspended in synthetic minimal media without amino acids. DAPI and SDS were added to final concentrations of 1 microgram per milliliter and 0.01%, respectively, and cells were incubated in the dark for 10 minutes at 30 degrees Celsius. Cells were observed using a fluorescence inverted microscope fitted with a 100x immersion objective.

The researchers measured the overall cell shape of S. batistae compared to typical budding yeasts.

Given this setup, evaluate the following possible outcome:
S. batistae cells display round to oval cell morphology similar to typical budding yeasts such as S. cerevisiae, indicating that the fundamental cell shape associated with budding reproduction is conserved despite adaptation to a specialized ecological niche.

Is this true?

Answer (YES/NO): NO